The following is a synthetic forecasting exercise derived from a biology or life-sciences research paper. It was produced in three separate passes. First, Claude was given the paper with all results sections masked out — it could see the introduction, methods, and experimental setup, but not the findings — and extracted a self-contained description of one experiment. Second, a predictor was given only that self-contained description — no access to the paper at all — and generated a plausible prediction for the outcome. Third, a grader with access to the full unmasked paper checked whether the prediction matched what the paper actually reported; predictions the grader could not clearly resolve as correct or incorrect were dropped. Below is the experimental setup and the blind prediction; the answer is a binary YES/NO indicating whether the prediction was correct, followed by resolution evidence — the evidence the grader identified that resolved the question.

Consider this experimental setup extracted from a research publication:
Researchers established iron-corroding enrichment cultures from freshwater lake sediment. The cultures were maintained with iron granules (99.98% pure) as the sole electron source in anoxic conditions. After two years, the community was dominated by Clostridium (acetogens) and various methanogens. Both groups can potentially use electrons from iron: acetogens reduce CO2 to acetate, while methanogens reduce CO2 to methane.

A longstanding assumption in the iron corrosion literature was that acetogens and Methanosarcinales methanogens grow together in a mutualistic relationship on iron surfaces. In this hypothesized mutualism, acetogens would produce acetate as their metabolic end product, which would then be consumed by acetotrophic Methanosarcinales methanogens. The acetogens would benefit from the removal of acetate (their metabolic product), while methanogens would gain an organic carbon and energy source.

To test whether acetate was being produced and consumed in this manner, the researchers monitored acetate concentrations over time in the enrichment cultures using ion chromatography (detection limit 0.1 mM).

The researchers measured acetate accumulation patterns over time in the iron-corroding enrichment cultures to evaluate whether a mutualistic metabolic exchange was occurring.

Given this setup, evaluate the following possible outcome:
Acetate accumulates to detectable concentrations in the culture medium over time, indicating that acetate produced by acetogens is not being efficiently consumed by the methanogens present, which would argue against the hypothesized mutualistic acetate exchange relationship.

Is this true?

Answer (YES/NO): YES